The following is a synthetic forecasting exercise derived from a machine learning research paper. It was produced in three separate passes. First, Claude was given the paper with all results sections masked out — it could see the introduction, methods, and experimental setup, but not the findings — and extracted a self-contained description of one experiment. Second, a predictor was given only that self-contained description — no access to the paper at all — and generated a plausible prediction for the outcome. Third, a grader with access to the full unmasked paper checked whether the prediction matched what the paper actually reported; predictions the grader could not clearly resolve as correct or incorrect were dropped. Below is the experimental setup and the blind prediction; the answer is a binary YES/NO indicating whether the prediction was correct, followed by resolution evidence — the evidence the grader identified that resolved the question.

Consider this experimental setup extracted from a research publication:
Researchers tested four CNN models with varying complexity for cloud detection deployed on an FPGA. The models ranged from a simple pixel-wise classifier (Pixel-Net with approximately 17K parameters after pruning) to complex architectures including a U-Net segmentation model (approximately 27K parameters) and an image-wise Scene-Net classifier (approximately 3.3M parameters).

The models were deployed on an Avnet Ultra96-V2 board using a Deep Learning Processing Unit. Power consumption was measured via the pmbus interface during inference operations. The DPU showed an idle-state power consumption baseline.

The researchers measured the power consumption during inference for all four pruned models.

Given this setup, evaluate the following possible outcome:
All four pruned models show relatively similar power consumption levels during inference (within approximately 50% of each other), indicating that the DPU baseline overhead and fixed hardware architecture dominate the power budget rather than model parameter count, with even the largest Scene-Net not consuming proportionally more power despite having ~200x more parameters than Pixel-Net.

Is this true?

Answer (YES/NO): YES